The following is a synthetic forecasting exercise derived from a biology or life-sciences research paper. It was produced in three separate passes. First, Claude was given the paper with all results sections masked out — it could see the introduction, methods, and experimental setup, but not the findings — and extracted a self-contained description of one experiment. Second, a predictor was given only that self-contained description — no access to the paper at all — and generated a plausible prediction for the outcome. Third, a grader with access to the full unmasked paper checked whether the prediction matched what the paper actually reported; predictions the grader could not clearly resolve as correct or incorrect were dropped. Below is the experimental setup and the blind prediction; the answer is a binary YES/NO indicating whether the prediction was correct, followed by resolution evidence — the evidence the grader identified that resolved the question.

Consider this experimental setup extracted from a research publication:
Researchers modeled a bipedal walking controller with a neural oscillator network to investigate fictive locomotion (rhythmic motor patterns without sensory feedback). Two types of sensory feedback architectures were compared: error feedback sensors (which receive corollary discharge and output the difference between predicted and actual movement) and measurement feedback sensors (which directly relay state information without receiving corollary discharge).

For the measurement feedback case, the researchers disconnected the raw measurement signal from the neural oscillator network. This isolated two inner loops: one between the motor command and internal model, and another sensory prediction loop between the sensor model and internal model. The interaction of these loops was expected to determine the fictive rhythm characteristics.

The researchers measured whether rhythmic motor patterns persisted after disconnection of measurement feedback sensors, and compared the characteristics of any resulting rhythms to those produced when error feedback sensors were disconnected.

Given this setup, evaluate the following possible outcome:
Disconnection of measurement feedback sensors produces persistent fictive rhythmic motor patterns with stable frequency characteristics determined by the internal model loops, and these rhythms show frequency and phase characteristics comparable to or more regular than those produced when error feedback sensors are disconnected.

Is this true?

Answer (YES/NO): NO